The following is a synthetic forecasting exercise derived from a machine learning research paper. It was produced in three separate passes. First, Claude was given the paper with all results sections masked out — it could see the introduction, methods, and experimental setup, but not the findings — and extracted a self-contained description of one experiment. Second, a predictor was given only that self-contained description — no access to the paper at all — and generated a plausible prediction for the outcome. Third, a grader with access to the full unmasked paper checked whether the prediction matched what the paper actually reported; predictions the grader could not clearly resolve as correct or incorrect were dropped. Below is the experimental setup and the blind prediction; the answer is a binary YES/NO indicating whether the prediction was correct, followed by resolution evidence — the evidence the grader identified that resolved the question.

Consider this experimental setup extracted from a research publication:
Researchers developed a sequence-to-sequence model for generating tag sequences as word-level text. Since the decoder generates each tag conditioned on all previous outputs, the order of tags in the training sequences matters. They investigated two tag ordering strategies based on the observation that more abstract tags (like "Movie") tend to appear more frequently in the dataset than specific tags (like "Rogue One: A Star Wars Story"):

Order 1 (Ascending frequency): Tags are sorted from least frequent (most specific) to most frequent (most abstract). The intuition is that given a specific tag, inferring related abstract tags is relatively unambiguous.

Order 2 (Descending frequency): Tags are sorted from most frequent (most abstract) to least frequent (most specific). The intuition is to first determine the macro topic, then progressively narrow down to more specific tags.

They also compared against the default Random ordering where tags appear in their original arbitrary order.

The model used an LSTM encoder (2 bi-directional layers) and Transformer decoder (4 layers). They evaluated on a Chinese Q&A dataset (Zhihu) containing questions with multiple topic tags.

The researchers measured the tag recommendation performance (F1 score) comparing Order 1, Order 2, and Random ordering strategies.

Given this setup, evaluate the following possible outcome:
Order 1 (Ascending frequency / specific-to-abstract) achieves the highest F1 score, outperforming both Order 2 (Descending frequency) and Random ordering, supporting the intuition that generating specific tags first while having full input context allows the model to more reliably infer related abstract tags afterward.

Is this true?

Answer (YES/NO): YES